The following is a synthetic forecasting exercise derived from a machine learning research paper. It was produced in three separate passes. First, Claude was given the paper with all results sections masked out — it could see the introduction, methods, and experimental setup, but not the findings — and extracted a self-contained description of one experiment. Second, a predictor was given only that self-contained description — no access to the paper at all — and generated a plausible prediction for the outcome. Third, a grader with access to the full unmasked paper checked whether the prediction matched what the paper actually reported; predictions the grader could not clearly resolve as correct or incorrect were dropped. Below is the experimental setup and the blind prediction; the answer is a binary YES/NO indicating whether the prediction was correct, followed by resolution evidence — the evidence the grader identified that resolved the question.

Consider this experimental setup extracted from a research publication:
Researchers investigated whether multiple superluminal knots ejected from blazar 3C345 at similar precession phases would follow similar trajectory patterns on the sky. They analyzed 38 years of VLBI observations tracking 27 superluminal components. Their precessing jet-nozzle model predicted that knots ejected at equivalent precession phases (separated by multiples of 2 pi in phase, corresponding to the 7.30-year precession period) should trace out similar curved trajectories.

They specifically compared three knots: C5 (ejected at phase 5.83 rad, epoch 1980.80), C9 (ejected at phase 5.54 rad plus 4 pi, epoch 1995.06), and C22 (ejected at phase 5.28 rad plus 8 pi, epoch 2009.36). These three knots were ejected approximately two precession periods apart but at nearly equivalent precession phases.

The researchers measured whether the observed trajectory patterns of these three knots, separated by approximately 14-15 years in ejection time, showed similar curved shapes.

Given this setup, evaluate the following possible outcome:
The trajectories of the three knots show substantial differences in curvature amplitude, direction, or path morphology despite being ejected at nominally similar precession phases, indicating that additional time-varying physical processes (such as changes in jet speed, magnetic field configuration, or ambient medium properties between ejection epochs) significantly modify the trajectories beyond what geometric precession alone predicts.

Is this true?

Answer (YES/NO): NO